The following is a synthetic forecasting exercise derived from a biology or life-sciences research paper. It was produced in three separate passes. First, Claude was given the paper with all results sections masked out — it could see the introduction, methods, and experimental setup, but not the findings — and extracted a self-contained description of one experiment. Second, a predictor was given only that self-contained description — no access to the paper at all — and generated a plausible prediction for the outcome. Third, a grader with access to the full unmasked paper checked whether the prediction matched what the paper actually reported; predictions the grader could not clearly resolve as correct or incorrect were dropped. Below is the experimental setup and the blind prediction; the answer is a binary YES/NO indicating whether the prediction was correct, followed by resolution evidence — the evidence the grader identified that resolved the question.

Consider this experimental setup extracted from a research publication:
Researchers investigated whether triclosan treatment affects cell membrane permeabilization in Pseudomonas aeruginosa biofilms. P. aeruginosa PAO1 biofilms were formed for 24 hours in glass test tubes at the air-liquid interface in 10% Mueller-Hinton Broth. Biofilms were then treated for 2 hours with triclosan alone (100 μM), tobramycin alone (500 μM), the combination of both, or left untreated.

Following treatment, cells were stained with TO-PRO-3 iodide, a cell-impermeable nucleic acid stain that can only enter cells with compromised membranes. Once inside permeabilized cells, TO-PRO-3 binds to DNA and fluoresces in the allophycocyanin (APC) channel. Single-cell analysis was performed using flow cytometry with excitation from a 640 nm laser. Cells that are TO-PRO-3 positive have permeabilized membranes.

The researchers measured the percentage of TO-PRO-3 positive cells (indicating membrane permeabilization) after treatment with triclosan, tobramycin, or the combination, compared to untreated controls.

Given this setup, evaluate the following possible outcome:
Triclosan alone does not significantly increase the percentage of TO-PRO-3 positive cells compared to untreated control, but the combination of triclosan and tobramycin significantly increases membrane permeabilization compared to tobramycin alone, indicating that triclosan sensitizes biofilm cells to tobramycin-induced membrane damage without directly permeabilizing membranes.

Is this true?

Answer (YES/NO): YES